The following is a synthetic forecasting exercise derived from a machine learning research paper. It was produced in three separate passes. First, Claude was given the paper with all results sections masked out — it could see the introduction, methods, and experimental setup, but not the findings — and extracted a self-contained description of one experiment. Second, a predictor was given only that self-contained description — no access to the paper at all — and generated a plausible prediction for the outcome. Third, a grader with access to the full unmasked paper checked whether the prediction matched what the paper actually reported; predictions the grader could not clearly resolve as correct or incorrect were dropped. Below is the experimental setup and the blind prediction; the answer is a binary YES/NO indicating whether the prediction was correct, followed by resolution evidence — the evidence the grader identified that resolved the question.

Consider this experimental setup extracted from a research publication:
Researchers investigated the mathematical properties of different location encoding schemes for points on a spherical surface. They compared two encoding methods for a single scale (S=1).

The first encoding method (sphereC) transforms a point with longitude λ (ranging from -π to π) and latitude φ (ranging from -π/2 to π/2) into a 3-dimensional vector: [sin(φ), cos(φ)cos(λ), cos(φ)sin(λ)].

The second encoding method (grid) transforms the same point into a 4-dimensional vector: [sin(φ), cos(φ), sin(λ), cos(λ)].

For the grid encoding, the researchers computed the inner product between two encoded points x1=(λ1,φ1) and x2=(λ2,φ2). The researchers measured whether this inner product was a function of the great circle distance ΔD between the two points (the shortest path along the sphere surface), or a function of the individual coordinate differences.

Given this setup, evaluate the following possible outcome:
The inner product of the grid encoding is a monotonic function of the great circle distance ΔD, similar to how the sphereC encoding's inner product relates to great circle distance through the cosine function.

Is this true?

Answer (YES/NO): NO